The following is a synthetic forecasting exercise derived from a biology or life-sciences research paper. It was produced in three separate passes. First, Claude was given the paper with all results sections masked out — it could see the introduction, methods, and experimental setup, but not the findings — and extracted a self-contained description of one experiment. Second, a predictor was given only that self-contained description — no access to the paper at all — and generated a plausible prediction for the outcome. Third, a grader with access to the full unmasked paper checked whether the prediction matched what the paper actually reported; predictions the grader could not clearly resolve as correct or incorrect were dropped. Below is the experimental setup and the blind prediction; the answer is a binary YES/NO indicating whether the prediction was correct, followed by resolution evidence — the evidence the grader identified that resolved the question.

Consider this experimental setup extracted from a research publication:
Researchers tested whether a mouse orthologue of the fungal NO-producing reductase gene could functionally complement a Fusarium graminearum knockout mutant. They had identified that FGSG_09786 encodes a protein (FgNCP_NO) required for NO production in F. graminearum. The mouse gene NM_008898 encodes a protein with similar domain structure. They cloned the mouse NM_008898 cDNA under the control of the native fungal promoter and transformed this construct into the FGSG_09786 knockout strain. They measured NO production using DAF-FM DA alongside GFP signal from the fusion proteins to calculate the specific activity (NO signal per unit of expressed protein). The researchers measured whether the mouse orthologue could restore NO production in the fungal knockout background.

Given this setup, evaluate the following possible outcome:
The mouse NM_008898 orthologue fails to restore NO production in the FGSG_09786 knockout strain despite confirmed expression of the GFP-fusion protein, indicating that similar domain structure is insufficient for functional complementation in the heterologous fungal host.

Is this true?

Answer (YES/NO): NO